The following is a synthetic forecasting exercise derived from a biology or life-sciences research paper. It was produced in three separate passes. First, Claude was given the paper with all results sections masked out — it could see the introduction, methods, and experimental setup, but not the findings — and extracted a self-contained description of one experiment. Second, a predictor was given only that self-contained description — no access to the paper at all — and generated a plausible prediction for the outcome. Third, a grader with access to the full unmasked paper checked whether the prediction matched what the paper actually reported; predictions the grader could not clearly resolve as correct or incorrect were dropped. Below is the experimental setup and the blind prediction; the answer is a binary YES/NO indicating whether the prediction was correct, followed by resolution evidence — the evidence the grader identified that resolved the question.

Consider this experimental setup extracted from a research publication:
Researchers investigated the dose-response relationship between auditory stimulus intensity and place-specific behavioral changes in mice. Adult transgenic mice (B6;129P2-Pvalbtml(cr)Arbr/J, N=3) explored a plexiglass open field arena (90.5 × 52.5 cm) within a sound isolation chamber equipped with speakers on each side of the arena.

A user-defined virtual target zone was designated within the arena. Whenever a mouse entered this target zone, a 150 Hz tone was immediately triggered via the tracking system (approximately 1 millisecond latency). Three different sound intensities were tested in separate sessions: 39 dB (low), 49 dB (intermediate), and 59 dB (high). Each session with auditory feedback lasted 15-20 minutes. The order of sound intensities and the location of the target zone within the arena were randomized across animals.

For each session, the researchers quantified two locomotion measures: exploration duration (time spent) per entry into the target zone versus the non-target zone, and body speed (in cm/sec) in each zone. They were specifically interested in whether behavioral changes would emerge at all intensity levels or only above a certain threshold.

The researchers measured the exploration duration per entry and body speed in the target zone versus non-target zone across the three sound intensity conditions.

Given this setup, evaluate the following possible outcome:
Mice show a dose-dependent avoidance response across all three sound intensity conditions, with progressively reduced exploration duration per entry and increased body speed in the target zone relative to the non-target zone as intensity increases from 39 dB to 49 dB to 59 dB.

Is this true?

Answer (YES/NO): NO